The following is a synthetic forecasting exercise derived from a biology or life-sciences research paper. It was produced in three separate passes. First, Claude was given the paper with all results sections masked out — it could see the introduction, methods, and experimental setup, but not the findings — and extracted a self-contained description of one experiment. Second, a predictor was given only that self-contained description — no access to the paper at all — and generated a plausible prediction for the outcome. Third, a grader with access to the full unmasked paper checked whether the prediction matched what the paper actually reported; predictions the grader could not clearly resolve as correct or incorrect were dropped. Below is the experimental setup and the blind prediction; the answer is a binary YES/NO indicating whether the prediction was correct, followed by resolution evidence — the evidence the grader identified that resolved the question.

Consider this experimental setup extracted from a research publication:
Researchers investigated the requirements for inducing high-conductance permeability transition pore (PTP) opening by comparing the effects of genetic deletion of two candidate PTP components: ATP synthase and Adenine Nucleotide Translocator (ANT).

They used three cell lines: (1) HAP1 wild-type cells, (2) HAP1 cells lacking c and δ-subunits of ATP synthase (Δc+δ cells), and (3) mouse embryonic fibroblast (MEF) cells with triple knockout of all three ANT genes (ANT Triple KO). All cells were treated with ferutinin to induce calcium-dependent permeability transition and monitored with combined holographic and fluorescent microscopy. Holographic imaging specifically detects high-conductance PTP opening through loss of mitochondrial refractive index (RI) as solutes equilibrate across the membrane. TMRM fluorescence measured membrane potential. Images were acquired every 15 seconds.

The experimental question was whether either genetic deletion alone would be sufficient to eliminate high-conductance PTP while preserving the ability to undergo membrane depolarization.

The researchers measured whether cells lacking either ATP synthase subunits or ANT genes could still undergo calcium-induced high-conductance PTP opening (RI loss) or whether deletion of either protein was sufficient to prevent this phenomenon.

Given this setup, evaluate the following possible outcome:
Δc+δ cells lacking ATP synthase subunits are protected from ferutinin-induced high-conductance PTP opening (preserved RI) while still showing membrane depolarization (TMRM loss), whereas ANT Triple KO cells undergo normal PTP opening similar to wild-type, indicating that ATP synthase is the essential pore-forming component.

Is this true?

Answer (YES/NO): NO